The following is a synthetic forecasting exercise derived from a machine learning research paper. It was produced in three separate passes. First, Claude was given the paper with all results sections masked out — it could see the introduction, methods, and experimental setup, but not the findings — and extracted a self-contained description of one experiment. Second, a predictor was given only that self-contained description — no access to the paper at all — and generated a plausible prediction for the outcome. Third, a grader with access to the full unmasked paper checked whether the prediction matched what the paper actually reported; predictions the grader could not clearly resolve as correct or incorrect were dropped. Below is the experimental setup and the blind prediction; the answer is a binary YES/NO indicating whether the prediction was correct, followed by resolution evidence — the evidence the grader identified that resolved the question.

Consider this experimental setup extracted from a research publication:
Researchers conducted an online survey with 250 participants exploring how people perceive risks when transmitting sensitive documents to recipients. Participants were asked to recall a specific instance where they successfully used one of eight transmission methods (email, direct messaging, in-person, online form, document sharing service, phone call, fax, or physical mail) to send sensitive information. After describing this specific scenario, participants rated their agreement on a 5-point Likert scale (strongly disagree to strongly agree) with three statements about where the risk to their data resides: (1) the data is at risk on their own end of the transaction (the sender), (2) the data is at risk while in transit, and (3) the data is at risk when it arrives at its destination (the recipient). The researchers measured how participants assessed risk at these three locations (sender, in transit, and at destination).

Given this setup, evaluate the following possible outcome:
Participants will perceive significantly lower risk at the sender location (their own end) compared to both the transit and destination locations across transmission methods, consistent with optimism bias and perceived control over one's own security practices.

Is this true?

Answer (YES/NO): YES